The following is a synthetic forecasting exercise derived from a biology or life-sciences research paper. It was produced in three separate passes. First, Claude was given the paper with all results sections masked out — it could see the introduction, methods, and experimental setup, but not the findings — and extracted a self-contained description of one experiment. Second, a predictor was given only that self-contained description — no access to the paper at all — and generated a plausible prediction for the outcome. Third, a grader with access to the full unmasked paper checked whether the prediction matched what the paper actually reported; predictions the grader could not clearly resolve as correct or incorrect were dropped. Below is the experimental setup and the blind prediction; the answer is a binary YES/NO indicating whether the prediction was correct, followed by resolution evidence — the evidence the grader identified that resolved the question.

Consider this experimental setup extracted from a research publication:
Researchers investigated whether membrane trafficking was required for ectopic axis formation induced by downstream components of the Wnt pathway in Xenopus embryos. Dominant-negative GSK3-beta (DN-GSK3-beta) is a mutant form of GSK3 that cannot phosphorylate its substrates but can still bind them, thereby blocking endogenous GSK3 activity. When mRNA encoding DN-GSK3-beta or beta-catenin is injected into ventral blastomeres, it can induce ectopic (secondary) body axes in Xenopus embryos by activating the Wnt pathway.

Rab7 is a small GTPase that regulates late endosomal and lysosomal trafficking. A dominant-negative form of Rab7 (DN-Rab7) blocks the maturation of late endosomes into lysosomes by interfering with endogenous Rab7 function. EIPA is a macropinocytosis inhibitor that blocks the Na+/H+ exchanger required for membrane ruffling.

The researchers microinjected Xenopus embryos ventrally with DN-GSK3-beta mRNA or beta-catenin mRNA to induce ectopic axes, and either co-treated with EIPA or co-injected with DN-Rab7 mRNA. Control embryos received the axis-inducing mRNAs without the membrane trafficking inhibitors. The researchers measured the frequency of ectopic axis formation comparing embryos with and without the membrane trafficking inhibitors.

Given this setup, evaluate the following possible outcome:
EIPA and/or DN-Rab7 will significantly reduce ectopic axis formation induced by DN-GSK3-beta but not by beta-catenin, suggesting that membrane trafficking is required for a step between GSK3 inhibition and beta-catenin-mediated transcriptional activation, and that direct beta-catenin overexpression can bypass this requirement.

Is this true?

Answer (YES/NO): NO